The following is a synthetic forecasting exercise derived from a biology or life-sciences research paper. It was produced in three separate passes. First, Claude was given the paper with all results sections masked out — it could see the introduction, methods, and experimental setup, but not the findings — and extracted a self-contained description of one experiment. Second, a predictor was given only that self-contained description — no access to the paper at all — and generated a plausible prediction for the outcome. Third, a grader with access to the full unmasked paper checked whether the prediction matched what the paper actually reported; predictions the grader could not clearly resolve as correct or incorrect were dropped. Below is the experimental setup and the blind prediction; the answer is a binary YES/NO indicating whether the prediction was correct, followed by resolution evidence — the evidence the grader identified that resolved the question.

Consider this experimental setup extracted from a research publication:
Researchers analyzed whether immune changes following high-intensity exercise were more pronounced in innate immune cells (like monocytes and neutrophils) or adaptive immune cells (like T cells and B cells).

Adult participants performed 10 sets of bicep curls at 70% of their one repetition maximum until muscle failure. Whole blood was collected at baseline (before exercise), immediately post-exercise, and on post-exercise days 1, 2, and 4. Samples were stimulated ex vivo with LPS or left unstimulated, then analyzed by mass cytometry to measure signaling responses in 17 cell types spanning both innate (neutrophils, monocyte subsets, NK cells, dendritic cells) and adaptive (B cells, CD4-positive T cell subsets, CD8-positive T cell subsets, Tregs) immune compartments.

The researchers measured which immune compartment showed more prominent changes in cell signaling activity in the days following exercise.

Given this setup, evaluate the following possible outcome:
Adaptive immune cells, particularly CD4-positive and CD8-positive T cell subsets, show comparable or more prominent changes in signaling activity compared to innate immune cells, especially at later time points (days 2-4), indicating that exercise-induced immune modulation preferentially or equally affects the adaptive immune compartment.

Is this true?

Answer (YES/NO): NO